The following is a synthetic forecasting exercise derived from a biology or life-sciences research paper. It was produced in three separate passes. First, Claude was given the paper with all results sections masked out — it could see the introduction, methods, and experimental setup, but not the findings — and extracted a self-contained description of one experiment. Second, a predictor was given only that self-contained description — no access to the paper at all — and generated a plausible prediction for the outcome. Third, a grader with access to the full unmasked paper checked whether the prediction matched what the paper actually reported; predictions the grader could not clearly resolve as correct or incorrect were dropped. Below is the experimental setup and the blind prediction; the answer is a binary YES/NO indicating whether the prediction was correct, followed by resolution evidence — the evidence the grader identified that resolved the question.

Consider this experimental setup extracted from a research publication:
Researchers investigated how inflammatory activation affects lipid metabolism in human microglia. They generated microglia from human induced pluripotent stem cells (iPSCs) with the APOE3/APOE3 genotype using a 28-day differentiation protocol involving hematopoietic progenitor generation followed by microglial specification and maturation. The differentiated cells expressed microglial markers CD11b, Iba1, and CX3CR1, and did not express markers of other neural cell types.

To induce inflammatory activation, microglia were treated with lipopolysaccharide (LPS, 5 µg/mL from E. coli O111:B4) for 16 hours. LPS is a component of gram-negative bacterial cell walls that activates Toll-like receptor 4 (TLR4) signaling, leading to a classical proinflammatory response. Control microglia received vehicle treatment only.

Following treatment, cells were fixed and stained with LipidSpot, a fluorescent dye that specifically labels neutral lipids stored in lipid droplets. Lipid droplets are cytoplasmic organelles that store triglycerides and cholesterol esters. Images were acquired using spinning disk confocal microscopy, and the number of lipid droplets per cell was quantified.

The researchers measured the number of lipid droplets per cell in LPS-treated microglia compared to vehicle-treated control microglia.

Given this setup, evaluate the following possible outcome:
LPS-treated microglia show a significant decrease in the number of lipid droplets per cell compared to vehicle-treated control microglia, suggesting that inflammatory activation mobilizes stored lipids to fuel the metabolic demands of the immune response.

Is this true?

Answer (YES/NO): NO